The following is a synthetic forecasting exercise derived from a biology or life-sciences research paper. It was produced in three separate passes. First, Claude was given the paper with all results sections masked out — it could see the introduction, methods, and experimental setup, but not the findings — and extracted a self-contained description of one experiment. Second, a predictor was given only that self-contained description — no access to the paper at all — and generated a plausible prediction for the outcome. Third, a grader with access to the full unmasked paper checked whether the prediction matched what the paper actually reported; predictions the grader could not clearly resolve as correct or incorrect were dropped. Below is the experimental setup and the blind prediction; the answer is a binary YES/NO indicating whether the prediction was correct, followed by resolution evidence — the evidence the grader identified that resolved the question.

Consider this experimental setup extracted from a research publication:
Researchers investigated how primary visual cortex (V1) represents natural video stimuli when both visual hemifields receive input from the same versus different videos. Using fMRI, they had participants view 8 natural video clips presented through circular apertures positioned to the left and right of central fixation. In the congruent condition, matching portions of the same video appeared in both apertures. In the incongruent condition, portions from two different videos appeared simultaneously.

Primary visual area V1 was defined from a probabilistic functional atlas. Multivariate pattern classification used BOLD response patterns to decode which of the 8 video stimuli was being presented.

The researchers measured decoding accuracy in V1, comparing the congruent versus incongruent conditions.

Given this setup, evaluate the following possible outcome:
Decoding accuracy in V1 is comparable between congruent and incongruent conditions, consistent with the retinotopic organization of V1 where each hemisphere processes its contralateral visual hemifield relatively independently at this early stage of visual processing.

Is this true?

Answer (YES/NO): YES